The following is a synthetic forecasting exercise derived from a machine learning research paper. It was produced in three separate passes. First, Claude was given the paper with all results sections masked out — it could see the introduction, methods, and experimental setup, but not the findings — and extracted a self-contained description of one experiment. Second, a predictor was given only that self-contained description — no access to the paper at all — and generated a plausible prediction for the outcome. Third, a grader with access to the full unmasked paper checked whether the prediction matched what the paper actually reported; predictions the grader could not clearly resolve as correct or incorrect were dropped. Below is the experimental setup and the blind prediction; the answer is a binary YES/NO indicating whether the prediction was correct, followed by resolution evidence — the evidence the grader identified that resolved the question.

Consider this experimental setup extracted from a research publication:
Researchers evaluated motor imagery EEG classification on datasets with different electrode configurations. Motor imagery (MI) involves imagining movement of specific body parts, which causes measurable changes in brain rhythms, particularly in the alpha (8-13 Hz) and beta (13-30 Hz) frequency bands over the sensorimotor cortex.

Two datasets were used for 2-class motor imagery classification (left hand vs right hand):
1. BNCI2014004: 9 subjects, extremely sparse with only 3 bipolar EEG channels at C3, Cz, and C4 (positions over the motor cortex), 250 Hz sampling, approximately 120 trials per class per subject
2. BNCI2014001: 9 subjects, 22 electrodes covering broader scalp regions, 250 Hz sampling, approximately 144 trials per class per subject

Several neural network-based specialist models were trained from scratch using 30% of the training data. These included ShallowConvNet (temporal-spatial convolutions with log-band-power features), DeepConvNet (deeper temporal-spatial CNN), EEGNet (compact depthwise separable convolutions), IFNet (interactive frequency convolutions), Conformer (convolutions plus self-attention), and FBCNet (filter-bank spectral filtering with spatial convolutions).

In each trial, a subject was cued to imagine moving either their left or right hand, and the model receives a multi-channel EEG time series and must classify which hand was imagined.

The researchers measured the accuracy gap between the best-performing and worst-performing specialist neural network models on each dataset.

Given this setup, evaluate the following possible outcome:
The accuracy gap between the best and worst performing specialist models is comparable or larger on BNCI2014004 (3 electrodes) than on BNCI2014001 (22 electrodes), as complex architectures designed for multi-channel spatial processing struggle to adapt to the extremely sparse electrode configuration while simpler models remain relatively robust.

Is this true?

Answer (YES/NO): NO